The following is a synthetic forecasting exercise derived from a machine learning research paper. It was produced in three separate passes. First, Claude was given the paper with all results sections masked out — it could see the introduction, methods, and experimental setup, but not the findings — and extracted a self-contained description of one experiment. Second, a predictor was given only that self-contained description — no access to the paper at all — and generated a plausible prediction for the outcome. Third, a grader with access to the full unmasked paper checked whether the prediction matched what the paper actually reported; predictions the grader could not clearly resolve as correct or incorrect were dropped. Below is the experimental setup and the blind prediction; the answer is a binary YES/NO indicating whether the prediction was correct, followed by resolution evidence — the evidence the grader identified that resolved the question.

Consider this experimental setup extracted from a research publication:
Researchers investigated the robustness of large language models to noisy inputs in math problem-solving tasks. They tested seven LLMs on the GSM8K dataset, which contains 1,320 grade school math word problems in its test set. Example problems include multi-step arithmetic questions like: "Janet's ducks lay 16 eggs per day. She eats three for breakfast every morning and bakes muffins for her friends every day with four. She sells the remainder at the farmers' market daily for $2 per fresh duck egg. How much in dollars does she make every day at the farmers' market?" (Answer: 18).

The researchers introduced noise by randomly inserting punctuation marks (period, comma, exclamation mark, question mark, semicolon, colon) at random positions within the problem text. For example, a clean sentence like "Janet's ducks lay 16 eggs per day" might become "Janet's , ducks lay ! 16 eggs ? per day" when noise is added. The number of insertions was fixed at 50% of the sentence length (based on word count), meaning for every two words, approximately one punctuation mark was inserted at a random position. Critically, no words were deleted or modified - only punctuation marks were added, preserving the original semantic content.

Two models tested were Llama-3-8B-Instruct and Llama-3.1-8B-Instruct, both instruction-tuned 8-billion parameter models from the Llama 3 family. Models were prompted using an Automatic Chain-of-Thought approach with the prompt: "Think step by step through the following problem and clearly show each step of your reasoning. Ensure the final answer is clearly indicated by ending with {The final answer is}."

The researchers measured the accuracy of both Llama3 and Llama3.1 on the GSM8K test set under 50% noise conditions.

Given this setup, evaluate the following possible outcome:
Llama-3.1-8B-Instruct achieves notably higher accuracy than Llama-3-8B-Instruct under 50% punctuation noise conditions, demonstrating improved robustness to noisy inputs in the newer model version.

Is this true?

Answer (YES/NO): NO